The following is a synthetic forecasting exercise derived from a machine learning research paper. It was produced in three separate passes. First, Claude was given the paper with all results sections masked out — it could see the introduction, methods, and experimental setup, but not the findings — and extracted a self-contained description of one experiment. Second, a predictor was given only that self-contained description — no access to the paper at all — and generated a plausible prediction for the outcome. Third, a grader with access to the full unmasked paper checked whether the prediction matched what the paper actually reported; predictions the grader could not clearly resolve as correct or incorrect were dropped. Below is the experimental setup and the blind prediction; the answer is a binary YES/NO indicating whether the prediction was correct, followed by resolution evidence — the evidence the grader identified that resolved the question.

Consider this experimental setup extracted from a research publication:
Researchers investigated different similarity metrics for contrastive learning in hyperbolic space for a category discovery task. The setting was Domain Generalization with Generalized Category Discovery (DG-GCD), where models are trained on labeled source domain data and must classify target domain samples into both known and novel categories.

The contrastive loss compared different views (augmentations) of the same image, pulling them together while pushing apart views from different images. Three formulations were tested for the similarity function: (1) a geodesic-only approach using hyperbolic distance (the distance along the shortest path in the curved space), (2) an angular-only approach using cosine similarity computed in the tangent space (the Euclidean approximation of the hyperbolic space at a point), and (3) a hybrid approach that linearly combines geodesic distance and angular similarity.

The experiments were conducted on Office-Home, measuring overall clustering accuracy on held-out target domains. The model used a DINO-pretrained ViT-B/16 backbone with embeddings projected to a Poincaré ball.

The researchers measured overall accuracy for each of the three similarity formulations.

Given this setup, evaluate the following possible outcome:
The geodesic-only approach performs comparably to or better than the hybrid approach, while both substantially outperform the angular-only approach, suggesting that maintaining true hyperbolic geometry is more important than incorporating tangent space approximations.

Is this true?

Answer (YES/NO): NO